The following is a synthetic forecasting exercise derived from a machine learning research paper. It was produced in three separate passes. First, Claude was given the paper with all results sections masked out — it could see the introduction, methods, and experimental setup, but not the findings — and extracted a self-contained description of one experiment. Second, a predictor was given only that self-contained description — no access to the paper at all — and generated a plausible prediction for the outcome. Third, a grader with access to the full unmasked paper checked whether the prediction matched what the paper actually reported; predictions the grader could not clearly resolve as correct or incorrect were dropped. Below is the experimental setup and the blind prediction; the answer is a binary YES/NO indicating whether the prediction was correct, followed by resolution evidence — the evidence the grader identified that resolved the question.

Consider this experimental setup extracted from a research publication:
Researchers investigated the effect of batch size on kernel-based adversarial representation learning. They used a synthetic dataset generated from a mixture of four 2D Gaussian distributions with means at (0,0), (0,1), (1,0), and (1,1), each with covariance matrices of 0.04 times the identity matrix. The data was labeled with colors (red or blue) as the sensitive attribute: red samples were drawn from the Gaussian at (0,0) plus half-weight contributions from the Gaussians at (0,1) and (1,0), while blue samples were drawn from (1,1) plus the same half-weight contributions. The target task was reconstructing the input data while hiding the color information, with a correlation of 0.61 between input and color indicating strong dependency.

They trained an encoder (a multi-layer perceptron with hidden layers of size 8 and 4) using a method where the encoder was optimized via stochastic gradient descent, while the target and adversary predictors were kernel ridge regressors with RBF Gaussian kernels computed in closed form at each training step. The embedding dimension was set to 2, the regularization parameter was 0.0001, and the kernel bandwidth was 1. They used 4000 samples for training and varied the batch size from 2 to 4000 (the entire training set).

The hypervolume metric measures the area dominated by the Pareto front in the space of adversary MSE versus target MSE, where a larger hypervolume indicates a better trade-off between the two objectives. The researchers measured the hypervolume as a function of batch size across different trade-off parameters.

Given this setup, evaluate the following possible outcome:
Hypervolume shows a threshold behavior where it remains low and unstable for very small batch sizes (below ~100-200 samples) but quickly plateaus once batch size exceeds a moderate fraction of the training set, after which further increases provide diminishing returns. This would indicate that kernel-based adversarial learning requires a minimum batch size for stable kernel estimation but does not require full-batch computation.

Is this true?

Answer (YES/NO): NO